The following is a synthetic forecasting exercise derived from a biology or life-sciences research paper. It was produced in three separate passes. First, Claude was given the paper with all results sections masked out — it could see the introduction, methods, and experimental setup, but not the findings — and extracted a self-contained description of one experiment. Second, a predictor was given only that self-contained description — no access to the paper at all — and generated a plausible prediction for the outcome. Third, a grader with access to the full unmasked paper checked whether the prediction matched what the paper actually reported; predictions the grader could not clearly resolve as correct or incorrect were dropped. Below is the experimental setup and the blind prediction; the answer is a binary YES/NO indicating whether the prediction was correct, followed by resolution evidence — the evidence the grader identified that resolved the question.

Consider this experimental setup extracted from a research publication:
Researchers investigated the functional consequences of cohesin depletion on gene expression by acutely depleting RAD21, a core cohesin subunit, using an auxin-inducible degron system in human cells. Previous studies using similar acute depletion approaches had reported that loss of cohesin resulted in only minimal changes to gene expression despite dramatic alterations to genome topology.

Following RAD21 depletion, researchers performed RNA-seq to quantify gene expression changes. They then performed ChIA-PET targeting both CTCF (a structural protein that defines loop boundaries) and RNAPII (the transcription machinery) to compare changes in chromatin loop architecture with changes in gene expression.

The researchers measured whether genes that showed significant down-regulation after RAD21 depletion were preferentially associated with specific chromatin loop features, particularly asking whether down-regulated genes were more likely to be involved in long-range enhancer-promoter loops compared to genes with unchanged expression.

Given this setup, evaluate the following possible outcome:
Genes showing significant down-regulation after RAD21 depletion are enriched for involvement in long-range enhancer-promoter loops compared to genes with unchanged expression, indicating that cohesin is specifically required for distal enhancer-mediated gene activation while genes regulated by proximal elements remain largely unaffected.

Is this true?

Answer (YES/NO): YES